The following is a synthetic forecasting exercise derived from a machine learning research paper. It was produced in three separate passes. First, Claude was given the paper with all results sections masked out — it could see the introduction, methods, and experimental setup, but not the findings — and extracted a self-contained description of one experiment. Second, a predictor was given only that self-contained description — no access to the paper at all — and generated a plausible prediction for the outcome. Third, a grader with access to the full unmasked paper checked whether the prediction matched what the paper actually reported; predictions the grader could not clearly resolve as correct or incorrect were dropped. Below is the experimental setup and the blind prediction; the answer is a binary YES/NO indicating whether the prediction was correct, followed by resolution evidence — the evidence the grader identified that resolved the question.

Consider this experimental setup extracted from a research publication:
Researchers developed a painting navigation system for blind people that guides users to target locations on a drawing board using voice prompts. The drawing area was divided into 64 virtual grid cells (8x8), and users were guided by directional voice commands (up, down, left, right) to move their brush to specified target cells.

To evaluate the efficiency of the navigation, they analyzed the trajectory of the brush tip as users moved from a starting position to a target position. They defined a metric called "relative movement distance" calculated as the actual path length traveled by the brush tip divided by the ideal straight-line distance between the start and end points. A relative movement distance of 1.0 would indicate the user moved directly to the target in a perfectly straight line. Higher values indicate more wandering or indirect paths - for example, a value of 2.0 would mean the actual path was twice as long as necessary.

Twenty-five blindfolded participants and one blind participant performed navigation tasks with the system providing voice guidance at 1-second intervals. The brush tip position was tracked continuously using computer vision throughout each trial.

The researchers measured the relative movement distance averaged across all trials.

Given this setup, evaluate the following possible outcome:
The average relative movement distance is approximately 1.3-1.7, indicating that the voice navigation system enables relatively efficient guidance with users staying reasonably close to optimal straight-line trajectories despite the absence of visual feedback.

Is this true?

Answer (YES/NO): NO